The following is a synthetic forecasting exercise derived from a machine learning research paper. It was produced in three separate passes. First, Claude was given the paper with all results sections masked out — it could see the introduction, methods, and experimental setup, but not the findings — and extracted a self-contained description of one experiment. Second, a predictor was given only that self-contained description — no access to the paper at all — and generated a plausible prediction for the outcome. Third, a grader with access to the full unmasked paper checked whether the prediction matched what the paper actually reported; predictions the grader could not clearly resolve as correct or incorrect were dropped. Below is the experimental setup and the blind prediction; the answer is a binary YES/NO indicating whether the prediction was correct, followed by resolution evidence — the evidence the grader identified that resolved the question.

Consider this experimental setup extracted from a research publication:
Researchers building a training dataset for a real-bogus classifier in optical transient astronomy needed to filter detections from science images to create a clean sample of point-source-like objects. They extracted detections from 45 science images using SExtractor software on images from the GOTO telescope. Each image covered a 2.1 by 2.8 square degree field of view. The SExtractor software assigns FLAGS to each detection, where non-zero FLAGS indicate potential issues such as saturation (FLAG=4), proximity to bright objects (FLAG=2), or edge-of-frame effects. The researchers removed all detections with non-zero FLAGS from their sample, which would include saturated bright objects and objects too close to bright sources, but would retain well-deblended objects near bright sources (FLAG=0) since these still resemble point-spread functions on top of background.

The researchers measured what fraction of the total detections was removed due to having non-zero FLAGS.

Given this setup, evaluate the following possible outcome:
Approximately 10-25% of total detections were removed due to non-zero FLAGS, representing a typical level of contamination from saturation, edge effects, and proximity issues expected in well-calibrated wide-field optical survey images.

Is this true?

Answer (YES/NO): YES